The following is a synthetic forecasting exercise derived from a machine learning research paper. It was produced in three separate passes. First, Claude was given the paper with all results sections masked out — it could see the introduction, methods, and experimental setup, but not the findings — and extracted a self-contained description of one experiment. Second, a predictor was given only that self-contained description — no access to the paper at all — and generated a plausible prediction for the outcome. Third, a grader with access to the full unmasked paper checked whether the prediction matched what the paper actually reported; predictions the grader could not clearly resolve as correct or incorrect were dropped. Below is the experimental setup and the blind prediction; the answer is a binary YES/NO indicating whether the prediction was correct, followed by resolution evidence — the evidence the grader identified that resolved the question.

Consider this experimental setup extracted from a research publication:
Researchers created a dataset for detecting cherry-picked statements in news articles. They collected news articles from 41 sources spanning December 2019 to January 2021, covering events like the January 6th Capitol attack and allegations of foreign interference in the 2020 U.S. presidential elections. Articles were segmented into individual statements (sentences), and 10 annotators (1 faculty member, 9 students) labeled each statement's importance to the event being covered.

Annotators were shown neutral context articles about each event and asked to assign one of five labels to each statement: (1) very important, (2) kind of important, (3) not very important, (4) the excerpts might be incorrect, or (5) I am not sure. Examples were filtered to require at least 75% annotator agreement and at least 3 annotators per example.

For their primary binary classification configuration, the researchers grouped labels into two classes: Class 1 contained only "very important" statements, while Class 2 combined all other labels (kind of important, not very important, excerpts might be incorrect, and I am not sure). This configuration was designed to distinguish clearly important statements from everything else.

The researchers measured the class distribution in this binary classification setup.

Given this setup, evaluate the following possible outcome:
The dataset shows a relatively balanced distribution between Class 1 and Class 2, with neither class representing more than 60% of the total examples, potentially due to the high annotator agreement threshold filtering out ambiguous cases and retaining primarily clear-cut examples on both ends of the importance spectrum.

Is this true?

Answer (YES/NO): NO